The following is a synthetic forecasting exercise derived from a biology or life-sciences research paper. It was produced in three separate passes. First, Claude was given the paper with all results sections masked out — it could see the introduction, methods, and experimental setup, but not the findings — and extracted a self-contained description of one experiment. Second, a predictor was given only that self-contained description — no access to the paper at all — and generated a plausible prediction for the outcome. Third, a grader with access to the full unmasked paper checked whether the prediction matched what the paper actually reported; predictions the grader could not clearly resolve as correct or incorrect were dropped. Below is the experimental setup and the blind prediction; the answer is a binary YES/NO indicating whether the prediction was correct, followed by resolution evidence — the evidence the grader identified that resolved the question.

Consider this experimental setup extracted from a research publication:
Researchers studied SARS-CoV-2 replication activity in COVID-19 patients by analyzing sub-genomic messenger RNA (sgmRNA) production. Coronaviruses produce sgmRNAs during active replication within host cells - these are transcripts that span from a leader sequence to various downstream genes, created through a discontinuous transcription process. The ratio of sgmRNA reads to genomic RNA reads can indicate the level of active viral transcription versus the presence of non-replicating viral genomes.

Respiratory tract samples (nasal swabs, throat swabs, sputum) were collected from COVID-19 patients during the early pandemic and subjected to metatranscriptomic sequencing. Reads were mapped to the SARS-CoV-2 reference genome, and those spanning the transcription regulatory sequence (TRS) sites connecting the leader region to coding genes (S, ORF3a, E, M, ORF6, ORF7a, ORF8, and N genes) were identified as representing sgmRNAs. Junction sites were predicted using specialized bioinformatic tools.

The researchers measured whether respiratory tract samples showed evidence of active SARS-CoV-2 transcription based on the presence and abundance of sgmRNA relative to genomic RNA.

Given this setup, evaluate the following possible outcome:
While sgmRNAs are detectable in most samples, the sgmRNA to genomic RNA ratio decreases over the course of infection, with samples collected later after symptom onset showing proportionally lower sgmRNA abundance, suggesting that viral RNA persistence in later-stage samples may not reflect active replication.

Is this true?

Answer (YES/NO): YES